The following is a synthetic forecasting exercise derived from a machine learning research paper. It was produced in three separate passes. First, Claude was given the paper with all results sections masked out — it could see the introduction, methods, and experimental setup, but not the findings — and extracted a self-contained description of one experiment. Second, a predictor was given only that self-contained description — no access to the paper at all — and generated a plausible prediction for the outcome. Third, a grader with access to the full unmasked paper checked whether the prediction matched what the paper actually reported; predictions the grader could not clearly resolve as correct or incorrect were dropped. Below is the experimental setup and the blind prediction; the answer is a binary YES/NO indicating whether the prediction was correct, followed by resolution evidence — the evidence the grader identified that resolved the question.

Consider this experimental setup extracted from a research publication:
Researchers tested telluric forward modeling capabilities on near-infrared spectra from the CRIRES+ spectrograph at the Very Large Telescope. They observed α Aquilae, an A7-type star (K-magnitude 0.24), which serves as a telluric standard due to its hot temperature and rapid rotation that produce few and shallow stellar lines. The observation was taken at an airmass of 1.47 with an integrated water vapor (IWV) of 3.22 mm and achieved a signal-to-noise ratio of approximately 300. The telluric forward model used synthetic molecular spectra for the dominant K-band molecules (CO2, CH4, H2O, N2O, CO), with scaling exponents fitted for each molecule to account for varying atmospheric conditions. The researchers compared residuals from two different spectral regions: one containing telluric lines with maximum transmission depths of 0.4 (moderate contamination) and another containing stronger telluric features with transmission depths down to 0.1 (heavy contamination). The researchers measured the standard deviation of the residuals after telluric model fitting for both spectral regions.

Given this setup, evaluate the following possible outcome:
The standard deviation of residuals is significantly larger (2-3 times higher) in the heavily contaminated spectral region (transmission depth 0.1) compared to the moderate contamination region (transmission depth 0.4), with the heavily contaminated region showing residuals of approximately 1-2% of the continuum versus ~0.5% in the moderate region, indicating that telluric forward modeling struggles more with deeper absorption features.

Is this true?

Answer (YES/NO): NO